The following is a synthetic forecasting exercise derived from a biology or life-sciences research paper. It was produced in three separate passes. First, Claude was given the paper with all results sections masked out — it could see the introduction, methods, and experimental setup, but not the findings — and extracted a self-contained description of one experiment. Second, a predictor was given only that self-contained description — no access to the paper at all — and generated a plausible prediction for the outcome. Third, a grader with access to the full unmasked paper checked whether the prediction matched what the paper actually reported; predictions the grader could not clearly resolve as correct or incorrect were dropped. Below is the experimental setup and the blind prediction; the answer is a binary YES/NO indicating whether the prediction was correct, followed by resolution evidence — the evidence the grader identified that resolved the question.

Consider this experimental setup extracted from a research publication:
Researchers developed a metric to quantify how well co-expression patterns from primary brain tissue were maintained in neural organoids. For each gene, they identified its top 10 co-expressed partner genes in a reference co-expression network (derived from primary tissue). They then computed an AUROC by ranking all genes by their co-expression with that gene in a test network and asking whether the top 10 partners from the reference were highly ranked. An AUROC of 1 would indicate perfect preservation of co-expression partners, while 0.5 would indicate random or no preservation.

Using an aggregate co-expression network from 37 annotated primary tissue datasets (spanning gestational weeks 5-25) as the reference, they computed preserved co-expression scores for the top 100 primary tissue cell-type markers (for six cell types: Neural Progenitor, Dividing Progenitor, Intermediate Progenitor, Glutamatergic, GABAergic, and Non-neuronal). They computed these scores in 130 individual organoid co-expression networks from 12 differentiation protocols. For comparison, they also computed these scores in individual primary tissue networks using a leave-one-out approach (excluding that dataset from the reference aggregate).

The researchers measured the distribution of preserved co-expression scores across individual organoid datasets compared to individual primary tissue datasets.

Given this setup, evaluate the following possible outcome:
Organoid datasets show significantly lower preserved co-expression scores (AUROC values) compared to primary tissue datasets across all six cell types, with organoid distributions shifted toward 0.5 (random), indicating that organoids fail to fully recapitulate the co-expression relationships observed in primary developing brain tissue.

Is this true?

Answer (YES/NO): NO